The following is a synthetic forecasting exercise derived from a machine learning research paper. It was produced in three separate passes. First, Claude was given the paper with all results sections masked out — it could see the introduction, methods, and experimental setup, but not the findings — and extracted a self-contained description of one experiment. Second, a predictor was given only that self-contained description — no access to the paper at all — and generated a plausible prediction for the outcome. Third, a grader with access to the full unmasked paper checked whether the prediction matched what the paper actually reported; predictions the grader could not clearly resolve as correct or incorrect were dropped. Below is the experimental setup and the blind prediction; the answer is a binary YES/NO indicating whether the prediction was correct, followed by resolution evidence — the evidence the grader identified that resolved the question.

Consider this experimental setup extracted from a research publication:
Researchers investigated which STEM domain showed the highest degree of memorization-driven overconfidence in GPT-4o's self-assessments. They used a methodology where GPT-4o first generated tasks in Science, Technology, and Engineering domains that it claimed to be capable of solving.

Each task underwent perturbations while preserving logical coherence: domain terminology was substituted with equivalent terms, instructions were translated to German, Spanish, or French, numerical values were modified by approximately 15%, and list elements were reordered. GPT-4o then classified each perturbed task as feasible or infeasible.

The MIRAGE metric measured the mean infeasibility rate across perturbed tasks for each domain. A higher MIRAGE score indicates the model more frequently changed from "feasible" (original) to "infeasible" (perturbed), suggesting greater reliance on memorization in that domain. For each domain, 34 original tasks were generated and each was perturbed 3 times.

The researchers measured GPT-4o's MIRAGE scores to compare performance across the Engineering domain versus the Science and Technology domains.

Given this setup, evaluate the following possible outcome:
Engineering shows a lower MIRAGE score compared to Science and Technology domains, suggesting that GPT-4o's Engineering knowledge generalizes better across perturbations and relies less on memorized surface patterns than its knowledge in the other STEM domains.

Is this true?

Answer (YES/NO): YES